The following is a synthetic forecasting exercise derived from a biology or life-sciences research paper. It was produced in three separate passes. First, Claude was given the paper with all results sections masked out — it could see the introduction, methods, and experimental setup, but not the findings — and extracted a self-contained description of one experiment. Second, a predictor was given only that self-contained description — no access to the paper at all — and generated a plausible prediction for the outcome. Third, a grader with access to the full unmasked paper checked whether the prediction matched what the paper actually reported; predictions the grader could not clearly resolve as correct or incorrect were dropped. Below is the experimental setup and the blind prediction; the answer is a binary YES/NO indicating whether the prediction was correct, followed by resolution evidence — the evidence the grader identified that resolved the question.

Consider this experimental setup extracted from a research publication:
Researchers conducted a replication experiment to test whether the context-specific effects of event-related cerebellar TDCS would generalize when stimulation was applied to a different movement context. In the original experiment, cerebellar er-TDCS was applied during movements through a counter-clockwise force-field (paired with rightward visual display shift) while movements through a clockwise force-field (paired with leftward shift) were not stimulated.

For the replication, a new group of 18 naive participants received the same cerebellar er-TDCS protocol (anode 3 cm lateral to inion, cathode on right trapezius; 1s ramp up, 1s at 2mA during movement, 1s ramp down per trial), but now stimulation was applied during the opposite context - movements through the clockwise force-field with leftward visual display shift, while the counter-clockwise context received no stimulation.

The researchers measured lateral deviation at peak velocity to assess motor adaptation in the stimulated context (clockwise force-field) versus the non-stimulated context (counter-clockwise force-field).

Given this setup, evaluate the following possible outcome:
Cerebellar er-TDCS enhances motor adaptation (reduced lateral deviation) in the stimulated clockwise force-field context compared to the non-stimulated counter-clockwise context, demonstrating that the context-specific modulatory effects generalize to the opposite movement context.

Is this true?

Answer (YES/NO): YES